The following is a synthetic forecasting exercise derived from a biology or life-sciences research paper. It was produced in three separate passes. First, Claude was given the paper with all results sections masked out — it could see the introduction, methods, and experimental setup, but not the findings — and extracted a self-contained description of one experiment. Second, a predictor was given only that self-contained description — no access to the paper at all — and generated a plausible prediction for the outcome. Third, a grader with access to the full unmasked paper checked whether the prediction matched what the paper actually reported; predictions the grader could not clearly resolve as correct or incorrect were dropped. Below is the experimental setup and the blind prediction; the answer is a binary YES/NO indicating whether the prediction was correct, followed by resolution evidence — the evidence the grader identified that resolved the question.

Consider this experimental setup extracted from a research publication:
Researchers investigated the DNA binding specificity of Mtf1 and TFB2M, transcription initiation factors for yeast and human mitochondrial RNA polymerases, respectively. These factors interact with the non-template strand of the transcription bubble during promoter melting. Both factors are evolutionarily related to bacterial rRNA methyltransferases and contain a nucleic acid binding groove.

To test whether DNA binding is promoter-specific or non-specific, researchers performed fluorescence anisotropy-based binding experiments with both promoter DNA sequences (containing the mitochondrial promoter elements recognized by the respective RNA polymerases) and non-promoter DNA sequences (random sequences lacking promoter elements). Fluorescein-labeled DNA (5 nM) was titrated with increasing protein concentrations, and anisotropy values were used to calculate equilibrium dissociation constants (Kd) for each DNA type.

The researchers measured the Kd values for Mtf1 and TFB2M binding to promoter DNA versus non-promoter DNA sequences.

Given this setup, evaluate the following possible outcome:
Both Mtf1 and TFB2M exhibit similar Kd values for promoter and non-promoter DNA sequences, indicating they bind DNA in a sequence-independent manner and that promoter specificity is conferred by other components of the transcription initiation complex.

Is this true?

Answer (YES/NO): YES